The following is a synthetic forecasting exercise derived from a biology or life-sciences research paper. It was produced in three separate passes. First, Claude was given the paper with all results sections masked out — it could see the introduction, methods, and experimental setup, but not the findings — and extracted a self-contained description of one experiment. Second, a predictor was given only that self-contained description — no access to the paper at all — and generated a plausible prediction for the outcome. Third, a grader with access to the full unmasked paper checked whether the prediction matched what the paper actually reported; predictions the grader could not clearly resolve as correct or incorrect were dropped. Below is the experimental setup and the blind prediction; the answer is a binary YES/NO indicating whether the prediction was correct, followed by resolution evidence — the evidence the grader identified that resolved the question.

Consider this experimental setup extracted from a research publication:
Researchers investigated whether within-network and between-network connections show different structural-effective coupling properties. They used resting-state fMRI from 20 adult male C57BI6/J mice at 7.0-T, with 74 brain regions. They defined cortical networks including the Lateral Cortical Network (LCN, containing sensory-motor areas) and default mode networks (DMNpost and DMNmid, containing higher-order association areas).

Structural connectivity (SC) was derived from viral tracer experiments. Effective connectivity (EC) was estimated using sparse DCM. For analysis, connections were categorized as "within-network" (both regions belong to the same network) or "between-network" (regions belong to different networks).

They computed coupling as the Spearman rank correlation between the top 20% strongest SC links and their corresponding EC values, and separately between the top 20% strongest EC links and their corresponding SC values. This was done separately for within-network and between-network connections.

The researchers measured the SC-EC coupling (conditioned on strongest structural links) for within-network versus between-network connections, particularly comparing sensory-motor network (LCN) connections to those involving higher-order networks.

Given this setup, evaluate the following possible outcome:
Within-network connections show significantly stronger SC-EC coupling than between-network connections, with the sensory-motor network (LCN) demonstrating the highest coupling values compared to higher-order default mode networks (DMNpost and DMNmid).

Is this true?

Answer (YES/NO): NO